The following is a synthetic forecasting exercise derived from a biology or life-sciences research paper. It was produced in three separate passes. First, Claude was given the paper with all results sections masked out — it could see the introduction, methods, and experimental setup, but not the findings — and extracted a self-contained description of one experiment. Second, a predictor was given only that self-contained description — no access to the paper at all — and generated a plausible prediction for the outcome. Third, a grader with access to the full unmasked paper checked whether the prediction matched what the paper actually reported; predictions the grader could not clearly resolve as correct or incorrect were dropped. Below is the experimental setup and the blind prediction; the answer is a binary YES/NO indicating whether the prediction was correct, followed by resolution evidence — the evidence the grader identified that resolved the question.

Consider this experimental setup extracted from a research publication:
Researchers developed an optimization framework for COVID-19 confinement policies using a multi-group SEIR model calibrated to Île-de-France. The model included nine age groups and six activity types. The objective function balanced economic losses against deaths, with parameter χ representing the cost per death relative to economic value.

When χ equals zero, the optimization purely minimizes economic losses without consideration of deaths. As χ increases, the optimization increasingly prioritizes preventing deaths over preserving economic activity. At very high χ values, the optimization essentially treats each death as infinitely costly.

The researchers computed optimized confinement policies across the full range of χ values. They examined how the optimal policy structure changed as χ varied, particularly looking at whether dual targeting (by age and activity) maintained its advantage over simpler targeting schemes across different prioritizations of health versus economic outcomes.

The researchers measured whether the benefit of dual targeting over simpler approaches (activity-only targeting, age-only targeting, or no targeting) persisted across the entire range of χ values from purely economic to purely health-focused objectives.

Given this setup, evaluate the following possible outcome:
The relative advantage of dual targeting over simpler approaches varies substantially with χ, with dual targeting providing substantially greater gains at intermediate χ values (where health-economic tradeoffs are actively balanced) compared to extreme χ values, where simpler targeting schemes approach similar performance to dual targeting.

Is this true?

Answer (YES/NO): NO